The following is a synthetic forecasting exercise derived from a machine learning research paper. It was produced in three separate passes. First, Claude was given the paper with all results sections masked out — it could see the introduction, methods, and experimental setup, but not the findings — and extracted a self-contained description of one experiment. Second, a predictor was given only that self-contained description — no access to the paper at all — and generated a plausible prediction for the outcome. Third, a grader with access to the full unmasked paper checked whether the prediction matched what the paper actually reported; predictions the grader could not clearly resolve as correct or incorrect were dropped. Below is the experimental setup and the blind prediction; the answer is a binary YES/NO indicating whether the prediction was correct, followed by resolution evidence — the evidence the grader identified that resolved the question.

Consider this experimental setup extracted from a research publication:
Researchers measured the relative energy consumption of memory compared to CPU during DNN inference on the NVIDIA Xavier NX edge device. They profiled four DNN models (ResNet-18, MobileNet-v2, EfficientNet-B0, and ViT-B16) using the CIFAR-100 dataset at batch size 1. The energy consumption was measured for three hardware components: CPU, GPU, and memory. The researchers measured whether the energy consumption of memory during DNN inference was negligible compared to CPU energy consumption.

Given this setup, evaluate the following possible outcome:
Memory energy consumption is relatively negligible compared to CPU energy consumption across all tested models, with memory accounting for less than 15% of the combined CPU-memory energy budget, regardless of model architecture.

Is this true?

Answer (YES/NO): NO